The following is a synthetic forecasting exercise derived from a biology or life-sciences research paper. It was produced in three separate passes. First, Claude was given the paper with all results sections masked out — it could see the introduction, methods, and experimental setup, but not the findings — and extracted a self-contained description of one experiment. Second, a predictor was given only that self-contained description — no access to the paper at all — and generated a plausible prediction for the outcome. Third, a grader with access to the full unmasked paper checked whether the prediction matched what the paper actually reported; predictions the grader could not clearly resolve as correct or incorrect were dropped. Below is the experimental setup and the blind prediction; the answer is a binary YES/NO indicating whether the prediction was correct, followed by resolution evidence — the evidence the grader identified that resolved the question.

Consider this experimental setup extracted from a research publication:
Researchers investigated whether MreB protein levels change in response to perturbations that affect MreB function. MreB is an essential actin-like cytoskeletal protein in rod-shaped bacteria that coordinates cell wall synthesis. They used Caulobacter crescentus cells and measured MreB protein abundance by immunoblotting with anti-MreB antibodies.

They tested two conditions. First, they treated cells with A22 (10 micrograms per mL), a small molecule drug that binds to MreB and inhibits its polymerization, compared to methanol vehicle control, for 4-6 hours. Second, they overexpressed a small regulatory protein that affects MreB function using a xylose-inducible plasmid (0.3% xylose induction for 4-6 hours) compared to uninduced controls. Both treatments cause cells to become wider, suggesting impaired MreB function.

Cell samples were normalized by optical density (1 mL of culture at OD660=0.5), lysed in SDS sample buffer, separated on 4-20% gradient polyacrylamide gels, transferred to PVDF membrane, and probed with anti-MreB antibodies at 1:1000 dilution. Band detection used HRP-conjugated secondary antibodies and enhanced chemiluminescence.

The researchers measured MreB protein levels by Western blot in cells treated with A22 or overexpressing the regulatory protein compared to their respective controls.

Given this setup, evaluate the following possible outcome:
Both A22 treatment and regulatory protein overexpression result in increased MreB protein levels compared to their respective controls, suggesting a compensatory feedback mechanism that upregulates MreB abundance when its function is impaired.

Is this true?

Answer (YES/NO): NO